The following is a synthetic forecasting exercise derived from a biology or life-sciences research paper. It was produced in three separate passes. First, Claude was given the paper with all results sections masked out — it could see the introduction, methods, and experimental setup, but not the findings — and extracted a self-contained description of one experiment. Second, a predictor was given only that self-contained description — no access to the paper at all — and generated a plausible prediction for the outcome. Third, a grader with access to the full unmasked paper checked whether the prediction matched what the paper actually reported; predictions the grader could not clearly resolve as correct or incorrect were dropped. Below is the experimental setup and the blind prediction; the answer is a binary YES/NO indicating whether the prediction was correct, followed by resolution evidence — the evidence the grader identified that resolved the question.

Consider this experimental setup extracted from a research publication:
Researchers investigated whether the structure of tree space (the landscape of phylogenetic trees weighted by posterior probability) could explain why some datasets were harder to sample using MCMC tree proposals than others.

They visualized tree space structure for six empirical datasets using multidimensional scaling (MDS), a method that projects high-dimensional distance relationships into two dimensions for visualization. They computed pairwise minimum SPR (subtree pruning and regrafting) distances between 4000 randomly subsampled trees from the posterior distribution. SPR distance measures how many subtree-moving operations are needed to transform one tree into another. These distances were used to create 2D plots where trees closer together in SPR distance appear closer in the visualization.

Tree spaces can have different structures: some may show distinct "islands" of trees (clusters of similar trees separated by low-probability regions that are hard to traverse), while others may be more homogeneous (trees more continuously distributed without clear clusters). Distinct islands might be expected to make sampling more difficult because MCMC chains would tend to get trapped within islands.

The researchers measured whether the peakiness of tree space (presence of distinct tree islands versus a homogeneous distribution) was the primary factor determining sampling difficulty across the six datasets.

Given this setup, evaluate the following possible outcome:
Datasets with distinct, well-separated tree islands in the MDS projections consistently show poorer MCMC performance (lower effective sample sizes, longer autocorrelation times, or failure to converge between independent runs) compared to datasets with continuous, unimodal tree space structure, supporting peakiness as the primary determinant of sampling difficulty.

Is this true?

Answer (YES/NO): NO